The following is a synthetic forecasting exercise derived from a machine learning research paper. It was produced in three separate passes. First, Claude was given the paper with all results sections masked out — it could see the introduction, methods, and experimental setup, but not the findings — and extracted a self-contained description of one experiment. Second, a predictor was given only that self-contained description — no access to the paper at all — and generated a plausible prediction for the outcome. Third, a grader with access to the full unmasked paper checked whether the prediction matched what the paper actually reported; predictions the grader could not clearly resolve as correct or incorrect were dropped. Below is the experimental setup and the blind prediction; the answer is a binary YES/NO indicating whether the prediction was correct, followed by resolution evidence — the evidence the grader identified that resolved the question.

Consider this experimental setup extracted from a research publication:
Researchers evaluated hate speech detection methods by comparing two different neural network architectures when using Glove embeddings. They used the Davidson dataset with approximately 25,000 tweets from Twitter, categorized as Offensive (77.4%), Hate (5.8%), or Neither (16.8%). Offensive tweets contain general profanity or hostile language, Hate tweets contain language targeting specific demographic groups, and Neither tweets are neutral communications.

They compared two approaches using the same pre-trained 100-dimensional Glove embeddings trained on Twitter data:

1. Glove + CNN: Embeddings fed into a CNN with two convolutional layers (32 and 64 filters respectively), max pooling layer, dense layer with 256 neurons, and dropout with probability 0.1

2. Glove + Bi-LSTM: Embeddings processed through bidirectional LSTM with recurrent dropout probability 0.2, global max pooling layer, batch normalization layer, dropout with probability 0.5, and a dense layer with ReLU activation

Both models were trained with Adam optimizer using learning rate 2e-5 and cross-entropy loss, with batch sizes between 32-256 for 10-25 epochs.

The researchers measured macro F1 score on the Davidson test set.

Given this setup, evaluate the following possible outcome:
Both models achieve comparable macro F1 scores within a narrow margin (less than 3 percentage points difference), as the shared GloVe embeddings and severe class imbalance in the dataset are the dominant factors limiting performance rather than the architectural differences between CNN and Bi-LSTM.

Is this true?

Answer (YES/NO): YES